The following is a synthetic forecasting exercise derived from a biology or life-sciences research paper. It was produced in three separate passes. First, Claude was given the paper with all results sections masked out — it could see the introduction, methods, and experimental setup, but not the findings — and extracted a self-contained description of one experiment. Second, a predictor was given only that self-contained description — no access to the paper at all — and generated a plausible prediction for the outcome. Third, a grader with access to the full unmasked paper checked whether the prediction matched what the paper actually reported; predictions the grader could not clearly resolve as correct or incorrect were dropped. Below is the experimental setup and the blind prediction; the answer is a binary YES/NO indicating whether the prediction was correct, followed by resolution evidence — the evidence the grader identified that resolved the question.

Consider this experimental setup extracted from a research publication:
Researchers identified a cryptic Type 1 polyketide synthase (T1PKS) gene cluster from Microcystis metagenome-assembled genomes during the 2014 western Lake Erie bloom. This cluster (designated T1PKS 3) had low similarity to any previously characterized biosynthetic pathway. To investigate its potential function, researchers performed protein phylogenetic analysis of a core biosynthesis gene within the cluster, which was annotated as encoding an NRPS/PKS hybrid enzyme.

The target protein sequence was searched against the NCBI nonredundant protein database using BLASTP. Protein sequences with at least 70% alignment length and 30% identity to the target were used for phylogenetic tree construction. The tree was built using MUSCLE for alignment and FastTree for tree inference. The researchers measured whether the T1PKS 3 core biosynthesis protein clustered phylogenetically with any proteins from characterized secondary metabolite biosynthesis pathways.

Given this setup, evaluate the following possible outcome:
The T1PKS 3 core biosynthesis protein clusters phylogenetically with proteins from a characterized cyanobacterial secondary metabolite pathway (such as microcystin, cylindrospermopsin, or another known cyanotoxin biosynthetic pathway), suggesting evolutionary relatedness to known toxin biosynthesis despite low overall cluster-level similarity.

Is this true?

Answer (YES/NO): NO